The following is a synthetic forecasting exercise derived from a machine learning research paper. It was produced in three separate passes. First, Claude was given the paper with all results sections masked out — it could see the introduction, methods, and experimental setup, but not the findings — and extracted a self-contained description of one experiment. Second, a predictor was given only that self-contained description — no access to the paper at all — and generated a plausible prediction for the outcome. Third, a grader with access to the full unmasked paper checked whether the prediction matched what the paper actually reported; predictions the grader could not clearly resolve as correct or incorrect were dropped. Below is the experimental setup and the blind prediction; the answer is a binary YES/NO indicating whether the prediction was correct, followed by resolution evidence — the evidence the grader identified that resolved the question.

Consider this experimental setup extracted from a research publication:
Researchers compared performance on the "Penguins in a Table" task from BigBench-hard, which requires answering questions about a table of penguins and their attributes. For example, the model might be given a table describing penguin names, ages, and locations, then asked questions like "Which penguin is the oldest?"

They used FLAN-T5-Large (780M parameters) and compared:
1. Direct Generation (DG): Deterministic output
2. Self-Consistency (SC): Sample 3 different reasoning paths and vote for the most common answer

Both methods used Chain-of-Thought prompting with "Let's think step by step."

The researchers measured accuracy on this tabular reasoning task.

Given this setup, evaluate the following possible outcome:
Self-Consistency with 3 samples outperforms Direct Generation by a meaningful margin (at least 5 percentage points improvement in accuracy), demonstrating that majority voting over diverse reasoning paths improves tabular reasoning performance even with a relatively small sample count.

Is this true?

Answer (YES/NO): YES